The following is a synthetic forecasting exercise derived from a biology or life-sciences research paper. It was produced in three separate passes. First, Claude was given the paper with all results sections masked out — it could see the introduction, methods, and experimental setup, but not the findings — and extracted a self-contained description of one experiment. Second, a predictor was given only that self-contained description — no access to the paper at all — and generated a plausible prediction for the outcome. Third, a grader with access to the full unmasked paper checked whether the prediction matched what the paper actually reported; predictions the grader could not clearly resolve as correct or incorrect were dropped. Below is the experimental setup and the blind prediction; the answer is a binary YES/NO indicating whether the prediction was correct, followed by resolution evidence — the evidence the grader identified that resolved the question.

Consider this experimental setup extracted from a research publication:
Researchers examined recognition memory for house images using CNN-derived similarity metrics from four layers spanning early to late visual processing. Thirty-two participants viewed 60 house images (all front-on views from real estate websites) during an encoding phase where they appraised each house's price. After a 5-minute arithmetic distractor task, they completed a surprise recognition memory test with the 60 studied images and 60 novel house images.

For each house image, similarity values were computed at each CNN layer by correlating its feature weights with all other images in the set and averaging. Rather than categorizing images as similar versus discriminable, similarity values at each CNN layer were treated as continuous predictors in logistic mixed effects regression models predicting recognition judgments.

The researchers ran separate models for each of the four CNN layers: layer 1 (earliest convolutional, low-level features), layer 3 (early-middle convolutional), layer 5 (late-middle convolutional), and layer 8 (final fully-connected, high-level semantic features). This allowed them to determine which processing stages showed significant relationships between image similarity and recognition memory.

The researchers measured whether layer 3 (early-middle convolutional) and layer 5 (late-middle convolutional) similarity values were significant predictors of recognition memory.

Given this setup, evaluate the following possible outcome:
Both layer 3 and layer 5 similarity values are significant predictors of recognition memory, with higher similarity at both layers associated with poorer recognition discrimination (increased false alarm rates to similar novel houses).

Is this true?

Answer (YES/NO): NO